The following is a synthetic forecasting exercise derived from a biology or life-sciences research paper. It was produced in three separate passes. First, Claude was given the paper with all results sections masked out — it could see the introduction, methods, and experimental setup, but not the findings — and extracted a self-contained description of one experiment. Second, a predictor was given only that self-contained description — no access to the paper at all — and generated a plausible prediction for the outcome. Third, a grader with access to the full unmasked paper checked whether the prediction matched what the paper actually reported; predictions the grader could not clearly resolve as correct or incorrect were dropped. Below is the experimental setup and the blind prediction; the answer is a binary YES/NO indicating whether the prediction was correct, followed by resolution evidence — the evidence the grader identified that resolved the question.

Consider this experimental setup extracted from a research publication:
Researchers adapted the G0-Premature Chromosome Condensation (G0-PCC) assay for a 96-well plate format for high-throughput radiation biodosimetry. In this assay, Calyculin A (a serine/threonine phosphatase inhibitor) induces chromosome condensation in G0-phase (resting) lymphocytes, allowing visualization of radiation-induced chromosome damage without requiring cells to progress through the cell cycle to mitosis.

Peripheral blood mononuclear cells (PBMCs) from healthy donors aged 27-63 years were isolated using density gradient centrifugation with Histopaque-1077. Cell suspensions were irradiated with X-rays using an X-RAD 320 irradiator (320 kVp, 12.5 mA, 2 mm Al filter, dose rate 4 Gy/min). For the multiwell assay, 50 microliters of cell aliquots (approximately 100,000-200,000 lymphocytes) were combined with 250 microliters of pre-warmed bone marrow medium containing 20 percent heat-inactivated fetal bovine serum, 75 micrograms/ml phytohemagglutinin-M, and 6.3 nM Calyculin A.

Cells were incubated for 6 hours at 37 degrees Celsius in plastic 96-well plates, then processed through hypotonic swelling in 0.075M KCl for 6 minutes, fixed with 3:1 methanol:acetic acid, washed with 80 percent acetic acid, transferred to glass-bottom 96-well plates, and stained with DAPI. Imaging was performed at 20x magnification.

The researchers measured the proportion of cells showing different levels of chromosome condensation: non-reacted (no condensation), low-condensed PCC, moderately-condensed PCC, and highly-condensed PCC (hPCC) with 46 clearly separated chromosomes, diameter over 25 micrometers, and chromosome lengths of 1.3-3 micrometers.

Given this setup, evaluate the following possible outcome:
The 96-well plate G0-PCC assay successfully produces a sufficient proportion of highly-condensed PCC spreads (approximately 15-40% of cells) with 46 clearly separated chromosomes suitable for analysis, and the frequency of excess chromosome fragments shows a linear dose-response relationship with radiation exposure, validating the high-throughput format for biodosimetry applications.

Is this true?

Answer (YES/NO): NO